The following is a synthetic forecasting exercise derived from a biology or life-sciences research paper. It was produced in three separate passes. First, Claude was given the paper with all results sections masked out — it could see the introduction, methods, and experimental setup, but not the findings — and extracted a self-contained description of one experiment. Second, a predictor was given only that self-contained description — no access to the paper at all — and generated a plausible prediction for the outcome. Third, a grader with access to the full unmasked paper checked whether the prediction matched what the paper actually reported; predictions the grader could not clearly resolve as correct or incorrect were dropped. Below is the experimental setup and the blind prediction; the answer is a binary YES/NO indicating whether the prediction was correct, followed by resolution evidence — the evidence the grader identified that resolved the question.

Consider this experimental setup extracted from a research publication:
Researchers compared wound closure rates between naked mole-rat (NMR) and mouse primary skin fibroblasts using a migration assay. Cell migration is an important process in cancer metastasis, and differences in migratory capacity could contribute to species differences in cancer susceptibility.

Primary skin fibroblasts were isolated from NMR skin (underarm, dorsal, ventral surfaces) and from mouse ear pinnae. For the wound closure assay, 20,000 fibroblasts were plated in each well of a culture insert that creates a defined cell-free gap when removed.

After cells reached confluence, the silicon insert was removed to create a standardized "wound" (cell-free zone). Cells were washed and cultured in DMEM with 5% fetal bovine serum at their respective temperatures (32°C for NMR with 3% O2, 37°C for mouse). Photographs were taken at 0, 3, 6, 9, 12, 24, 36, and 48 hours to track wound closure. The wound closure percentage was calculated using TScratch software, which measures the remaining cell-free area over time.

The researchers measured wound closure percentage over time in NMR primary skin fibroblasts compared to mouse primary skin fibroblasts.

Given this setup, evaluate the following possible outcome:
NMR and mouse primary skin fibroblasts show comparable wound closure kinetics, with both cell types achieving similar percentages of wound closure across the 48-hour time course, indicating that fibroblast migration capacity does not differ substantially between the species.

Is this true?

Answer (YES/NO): NO